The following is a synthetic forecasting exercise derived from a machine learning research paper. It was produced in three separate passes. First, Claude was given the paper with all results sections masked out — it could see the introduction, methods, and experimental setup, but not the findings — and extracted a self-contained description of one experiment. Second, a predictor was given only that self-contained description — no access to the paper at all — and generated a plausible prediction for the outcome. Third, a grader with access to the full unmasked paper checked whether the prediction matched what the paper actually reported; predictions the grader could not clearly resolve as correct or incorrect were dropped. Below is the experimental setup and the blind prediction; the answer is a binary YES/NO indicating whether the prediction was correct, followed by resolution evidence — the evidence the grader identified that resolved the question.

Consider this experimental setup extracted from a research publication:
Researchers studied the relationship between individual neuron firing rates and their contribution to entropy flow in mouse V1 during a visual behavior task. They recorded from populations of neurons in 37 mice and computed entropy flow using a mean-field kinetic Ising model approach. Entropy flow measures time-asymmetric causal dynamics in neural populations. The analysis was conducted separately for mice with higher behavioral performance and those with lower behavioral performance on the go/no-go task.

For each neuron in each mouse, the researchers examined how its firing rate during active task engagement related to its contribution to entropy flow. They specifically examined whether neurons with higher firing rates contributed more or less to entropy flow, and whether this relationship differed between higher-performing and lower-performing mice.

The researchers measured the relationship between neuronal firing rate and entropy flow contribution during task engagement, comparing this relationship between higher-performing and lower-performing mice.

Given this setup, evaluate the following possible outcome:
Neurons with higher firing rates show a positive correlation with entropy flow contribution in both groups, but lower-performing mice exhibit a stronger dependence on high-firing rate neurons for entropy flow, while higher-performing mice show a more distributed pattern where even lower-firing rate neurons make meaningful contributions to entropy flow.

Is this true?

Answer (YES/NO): NO